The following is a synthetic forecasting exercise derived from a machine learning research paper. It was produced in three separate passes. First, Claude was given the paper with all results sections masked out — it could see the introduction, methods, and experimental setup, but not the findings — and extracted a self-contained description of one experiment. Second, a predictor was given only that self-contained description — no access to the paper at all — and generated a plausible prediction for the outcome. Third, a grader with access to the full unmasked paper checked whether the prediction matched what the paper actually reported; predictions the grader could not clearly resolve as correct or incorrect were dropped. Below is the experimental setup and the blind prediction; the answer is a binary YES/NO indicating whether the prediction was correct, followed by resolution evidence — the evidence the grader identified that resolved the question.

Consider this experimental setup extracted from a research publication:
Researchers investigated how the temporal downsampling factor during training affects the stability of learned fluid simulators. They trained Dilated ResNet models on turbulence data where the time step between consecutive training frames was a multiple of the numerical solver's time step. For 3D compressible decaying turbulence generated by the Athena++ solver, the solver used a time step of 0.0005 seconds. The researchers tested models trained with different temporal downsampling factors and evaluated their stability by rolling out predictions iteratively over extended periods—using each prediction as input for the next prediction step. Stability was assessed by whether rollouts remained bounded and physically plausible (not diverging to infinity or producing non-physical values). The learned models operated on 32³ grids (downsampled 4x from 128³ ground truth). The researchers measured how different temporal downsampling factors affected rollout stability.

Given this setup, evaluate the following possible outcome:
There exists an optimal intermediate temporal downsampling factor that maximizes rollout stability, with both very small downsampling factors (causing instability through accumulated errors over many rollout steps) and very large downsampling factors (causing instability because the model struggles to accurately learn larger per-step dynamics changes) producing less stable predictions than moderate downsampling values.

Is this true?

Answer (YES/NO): YES